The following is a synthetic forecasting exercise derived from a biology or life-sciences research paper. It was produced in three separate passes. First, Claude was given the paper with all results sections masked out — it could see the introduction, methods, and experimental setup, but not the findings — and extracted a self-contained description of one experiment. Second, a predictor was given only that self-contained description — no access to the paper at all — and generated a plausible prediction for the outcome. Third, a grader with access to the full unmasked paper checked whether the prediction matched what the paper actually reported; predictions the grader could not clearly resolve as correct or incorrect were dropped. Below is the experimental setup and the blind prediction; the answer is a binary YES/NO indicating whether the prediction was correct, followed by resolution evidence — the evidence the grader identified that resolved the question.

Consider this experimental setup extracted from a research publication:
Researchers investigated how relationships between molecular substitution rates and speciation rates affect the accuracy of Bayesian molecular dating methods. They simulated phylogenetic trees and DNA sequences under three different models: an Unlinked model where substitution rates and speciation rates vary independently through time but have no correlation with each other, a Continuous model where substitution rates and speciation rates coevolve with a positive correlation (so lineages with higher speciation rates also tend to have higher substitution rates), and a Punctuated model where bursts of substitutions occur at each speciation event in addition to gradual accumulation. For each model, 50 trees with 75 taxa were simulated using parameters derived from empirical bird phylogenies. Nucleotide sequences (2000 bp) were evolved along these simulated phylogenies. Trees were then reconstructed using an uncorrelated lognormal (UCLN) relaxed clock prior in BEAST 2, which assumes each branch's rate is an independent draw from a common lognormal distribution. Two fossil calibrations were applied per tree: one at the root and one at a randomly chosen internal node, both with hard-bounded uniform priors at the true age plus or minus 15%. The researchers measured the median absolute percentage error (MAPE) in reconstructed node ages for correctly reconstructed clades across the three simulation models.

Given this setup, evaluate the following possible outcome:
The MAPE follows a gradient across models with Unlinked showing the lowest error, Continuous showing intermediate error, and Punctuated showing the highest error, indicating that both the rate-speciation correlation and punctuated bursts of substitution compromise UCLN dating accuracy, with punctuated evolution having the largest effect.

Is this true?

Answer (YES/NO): NO